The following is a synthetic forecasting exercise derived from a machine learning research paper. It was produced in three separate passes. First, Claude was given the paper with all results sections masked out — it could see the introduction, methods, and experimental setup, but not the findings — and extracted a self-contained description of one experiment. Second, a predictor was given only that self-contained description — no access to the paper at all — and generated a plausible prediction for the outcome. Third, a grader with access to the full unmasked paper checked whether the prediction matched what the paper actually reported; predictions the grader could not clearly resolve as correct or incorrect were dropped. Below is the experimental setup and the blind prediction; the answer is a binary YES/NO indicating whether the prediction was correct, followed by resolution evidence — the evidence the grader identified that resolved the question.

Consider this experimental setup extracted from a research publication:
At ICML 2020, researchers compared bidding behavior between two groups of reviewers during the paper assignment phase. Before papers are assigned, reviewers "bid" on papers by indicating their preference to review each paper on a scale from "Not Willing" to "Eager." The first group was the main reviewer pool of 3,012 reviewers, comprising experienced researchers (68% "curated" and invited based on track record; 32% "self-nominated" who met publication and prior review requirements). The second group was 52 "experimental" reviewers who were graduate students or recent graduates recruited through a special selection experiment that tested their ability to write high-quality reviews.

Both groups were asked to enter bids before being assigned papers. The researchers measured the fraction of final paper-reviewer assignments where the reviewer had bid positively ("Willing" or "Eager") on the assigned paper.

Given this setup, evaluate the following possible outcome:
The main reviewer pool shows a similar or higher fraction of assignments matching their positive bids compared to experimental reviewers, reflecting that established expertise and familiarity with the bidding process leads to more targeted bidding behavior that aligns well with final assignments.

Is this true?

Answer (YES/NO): NO